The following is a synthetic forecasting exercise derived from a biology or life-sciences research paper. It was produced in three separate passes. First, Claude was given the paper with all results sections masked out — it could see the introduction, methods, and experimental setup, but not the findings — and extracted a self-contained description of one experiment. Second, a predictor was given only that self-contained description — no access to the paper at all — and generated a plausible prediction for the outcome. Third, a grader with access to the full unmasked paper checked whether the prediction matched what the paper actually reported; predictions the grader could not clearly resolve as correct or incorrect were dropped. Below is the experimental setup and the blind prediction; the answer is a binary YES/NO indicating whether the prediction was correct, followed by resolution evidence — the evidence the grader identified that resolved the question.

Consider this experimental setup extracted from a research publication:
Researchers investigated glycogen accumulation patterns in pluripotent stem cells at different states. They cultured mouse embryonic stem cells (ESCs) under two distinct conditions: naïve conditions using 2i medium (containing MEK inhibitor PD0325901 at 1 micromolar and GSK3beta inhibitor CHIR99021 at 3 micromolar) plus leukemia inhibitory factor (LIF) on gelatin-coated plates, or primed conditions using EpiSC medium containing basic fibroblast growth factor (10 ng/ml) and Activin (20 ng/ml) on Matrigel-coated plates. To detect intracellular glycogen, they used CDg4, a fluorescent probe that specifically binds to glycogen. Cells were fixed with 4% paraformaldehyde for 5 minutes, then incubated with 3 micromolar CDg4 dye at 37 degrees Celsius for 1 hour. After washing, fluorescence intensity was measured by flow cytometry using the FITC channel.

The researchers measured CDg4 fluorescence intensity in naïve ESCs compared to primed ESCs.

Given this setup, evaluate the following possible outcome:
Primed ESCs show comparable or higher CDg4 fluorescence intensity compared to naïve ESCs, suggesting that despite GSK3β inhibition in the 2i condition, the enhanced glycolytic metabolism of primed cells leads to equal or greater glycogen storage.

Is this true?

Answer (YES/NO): NO